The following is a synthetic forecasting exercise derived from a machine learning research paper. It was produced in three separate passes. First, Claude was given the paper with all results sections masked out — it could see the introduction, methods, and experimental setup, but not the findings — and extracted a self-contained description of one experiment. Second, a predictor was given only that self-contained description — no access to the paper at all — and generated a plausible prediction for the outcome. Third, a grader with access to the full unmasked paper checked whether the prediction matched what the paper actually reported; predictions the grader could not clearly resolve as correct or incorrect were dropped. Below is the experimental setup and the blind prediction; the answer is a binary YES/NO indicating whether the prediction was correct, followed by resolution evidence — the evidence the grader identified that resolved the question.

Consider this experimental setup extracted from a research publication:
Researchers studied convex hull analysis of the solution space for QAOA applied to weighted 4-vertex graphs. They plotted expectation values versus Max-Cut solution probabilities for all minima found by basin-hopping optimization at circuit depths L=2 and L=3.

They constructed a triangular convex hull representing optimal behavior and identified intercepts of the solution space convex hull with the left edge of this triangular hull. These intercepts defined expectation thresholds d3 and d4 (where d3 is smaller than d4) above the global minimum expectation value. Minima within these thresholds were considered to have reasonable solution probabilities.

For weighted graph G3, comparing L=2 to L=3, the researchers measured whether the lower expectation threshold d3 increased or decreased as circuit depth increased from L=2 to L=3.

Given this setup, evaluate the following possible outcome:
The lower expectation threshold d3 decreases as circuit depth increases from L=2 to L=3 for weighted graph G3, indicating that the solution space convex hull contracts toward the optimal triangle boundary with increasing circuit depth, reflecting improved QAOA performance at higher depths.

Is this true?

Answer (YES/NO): NO